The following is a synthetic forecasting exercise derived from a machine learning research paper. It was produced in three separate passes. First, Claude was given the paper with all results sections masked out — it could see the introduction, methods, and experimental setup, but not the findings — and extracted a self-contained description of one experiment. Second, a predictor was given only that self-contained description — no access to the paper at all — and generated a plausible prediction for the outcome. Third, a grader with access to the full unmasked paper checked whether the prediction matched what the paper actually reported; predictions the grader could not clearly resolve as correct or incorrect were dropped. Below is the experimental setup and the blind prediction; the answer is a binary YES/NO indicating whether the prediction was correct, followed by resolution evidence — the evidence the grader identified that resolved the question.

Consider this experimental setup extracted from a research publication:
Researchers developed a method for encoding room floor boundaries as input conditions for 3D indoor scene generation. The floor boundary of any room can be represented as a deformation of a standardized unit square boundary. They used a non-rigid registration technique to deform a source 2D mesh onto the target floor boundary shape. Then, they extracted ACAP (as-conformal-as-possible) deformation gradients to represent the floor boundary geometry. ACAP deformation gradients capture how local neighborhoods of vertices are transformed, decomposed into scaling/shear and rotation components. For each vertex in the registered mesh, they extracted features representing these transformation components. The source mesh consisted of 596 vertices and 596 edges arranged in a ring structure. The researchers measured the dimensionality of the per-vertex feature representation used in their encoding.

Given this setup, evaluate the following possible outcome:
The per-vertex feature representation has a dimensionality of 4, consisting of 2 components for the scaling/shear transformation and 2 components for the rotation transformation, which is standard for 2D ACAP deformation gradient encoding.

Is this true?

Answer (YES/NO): NO